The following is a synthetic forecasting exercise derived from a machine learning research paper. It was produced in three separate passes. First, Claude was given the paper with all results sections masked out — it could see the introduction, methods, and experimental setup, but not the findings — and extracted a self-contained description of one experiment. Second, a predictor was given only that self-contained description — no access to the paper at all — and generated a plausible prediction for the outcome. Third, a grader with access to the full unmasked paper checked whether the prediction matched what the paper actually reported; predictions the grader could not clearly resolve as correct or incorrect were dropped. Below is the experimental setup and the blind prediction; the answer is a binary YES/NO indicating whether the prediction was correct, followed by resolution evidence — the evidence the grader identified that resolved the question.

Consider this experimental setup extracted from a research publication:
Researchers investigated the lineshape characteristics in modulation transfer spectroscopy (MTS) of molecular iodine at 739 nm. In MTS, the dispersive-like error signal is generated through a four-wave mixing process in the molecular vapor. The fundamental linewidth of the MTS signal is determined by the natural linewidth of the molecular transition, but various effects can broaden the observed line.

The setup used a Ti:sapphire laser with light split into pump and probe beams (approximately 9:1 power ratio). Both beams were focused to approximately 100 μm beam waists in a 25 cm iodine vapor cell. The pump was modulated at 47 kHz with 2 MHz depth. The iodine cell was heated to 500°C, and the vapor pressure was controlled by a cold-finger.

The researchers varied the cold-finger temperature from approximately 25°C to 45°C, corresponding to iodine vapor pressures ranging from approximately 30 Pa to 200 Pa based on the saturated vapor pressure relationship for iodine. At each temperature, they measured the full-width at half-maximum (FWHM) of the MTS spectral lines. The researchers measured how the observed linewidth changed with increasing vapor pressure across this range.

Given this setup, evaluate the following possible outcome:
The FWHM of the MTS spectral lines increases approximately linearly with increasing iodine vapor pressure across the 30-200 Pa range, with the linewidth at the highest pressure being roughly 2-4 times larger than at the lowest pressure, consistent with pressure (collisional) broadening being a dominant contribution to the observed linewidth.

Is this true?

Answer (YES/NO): NO